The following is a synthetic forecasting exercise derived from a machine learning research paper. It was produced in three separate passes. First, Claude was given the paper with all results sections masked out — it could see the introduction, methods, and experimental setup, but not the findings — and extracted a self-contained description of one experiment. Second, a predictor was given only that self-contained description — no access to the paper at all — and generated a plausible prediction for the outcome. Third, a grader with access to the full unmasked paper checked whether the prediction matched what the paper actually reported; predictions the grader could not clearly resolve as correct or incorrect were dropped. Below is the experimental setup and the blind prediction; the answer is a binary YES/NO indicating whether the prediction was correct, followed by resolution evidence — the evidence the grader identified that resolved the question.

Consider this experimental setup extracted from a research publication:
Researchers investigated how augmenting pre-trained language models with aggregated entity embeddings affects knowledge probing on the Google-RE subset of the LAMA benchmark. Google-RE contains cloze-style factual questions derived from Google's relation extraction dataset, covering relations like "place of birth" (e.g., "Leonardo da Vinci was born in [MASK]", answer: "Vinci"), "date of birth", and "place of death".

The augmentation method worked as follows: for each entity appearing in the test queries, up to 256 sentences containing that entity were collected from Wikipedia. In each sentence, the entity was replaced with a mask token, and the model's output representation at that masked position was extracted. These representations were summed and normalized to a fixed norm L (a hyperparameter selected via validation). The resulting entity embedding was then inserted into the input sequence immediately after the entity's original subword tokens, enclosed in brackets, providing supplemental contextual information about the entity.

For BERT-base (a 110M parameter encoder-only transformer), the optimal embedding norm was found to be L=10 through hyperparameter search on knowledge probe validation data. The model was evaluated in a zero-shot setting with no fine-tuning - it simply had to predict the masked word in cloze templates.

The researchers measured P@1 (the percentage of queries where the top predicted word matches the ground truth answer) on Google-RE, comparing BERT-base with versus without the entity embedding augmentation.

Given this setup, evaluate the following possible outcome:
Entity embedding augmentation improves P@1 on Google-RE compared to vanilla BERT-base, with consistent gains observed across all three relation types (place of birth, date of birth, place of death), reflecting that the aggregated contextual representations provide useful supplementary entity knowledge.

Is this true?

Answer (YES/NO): NO